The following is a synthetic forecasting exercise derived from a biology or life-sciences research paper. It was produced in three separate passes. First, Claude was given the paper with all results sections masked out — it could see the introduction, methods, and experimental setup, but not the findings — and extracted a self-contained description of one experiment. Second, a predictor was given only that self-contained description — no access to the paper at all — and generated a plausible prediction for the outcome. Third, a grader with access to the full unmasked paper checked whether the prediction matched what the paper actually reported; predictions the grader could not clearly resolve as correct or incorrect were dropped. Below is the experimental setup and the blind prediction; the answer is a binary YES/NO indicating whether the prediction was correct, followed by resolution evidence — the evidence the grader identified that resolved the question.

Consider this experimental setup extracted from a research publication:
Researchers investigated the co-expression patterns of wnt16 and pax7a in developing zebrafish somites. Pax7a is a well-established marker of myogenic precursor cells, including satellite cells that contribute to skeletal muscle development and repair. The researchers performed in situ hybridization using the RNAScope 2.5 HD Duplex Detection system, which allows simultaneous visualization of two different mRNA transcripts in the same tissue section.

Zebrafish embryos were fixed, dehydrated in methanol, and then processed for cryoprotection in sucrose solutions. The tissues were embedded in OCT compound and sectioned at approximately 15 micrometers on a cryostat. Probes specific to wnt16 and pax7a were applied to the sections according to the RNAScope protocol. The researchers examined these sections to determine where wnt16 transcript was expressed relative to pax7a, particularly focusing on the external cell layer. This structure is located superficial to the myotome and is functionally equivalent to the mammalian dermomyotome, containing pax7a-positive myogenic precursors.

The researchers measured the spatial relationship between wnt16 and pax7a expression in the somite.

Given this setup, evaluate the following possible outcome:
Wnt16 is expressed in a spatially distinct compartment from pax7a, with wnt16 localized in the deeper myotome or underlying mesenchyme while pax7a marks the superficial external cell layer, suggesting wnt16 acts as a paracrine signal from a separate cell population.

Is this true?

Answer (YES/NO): NO